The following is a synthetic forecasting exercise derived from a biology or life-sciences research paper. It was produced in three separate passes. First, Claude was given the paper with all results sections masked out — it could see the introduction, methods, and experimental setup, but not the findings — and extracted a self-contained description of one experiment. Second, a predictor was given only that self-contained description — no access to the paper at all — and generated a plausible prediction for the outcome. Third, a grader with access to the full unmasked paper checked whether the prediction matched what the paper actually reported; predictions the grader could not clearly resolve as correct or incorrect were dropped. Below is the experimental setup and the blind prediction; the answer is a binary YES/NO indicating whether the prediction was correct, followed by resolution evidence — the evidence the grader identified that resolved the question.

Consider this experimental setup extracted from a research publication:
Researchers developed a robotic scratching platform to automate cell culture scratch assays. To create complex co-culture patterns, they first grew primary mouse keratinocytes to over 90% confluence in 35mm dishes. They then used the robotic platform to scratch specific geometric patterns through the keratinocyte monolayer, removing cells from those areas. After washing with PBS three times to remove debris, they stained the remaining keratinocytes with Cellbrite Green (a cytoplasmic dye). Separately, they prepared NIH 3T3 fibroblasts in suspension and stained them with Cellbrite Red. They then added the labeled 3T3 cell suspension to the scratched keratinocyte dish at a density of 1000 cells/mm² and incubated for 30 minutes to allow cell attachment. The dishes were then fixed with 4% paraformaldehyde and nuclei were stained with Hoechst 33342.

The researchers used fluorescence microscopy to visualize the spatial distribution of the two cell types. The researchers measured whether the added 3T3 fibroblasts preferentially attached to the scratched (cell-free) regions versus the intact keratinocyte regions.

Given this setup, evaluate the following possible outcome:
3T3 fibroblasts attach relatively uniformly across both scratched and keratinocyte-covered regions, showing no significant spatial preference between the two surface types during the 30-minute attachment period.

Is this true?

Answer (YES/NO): NO